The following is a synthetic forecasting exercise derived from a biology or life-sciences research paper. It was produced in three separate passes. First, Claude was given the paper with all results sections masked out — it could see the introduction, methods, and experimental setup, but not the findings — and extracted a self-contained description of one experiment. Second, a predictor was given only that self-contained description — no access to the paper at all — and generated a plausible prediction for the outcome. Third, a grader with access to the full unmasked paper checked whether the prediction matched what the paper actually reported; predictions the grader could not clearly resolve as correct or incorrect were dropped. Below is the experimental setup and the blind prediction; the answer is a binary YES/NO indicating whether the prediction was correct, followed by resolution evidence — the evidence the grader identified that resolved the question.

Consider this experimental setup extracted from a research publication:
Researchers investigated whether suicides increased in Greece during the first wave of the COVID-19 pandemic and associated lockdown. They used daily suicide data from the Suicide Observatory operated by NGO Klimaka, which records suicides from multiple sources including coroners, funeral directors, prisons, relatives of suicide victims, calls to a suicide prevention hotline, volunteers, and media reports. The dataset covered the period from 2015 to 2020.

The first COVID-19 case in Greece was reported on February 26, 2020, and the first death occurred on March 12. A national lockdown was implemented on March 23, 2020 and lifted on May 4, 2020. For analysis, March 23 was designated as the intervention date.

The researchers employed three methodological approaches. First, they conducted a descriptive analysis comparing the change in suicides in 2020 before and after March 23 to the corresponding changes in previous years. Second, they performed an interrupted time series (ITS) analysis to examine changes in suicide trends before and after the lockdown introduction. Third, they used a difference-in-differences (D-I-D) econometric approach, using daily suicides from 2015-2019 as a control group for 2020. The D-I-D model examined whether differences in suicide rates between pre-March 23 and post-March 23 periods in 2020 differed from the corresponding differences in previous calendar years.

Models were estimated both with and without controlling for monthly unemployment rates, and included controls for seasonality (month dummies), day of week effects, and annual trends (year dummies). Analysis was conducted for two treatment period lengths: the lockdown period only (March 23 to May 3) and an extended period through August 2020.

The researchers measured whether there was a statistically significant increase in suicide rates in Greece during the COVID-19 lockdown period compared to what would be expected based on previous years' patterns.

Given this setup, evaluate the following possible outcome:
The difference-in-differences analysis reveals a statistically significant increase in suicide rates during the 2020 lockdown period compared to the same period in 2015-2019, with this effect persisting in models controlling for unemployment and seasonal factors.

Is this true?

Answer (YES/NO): NO